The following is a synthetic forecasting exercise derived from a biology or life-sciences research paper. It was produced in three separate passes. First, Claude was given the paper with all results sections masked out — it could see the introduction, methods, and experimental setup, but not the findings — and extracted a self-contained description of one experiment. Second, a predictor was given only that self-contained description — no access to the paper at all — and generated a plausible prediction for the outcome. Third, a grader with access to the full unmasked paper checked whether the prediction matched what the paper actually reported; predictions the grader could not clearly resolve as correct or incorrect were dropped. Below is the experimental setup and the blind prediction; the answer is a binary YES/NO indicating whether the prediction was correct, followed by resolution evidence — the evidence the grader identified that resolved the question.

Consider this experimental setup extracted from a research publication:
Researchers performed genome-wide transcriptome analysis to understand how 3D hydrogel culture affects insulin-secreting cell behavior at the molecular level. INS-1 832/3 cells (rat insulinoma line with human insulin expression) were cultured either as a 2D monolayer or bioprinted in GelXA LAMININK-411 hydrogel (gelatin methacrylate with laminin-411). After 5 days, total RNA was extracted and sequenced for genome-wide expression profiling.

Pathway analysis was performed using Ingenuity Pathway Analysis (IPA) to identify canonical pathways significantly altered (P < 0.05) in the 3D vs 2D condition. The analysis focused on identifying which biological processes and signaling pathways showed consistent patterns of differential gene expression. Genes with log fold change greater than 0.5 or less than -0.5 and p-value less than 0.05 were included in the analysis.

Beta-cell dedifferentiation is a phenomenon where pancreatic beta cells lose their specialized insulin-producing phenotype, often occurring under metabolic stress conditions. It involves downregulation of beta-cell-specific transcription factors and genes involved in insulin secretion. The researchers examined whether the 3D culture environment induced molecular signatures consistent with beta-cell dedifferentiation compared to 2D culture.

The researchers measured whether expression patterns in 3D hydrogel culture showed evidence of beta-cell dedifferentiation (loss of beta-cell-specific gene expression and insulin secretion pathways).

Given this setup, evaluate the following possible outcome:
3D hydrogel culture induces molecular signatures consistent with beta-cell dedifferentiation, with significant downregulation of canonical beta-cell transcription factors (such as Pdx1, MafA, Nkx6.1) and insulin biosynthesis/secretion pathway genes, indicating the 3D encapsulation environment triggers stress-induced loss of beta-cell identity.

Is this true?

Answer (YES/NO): NO